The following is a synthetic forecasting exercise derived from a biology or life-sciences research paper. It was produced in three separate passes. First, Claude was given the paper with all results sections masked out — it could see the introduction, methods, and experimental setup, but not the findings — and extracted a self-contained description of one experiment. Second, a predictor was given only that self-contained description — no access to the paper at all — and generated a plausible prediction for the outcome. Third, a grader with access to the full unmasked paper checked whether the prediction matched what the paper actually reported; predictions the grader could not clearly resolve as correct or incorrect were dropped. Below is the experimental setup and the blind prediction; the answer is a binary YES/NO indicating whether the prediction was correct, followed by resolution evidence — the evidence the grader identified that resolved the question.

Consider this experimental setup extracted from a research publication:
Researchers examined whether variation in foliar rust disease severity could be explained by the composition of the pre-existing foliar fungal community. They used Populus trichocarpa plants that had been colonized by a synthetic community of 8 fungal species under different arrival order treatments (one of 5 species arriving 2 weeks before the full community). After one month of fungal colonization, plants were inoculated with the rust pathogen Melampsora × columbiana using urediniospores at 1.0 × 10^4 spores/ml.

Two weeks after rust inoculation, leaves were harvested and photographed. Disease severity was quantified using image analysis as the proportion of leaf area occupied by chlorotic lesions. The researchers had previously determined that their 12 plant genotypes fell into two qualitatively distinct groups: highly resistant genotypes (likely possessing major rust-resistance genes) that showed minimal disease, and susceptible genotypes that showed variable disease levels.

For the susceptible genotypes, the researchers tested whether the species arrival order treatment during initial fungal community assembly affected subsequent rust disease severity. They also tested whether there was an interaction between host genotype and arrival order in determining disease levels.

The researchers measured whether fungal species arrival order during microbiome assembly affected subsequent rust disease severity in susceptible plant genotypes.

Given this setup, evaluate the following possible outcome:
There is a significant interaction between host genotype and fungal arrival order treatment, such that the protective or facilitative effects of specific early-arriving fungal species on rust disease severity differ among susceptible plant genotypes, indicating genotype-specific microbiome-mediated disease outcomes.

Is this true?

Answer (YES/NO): YES